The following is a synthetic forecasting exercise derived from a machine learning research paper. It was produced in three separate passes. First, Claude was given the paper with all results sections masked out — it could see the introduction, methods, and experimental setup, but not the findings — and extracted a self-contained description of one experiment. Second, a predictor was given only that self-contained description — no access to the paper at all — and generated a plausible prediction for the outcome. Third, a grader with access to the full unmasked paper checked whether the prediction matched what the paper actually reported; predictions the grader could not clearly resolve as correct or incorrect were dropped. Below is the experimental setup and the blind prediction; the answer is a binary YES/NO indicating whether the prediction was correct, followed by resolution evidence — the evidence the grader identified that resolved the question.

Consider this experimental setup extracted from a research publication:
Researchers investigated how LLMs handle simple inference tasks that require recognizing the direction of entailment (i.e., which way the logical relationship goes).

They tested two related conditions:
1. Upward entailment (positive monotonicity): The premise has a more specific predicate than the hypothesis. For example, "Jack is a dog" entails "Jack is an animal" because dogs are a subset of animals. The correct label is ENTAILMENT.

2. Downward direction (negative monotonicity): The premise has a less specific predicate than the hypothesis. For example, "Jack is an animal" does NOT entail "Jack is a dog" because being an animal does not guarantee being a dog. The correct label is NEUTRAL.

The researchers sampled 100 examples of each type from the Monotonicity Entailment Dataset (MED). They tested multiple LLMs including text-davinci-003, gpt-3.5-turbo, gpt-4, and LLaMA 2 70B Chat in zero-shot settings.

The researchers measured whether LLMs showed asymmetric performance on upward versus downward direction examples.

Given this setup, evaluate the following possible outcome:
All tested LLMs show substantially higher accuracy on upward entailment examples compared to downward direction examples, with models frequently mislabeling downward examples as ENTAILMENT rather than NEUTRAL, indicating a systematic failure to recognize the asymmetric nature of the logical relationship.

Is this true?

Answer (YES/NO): NO